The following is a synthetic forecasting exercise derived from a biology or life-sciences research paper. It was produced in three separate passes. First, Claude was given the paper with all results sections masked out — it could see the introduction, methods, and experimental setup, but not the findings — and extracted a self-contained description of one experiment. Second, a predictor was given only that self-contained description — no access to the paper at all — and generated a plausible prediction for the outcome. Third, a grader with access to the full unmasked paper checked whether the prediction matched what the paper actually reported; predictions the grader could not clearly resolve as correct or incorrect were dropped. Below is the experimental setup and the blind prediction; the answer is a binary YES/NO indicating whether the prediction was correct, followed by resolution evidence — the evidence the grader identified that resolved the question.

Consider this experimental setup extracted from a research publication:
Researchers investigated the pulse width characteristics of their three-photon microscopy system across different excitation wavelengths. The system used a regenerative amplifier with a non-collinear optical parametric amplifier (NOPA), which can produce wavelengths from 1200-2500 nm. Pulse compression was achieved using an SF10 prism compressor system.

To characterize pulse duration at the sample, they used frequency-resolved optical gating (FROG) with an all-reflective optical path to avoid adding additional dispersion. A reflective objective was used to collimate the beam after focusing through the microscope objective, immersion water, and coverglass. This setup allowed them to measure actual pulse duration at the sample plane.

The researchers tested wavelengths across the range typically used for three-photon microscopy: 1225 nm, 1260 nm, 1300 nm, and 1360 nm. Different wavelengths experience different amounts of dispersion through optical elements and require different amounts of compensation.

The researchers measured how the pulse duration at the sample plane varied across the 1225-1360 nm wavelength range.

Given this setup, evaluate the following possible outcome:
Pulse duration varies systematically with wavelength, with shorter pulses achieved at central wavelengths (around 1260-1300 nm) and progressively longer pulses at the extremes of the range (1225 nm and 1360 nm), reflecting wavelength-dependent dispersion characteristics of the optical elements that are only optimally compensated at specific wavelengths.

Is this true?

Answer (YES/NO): NO